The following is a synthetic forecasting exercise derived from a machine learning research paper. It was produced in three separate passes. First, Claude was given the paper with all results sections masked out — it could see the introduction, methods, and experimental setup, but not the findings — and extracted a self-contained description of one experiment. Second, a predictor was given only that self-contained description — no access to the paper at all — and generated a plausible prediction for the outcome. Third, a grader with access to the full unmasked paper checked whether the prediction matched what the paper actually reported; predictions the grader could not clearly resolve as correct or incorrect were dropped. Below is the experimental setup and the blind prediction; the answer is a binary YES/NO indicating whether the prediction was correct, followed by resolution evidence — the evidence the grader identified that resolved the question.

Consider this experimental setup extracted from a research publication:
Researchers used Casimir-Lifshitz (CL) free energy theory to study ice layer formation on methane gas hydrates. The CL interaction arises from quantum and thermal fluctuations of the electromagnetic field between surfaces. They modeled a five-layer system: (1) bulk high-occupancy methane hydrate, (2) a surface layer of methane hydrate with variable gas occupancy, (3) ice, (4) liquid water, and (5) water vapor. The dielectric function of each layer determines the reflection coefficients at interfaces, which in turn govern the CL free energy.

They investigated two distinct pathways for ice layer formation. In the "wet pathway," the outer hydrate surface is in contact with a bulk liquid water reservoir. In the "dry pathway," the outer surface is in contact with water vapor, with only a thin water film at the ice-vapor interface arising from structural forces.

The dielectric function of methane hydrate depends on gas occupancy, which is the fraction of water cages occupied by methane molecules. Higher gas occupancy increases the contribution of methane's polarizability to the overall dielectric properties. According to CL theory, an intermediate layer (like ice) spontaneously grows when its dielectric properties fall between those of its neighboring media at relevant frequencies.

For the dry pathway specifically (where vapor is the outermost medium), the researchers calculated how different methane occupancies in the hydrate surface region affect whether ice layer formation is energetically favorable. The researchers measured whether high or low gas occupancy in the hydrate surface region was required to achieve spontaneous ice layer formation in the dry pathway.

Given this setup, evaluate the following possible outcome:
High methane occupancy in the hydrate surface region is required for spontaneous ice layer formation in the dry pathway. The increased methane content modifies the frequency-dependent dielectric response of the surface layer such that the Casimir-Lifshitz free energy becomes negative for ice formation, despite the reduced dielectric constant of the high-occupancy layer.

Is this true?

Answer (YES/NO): YES